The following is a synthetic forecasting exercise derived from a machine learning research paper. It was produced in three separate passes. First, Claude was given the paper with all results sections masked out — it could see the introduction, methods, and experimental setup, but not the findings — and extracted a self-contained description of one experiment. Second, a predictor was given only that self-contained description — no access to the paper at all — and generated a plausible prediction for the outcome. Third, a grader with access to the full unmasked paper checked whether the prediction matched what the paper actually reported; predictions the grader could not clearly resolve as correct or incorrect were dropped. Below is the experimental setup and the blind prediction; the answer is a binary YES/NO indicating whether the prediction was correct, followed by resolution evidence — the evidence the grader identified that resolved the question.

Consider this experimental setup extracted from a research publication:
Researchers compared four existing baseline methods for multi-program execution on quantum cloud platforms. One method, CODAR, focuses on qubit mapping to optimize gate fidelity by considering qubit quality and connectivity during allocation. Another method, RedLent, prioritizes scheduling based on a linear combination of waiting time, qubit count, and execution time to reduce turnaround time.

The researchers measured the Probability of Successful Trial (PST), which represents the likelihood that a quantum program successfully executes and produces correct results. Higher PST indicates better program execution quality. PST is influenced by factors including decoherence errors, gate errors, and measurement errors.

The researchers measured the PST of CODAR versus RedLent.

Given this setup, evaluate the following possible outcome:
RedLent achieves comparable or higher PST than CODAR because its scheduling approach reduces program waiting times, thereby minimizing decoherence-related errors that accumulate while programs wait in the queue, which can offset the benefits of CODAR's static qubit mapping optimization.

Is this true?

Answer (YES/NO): NO